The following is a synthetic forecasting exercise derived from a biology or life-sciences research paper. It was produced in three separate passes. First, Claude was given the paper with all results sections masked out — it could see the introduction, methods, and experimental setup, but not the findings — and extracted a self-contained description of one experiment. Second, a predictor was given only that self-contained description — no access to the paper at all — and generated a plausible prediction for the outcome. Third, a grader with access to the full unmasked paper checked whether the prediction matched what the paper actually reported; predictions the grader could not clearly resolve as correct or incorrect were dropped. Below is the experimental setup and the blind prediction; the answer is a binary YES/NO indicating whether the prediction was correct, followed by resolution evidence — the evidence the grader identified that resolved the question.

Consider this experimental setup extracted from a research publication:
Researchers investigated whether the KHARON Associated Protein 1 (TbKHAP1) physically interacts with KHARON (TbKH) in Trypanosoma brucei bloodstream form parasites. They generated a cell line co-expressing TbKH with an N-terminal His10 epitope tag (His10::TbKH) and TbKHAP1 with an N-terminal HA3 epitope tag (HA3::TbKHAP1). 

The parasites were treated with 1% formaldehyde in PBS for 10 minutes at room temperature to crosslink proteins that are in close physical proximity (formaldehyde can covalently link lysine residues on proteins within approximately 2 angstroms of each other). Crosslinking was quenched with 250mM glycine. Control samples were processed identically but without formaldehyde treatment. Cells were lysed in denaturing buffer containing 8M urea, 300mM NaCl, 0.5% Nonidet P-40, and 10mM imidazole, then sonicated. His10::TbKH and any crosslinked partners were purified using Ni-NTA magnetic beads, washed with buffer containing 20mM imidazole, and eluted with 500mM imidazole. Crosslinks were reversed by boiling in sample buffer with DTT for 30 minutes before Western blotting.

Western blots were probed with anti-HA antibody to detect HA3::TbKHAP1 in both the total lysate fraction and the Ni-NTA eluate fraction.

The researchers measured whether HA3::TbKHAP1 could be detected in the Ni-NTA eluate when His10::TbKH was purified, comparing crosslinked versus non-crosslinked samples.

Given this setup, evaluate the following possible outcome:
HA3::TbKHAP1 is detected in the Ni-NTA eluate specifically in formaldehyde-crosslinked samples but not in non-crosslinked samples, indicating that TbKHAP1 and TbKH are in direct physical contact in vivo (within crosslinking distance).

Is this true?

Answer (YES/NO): YES